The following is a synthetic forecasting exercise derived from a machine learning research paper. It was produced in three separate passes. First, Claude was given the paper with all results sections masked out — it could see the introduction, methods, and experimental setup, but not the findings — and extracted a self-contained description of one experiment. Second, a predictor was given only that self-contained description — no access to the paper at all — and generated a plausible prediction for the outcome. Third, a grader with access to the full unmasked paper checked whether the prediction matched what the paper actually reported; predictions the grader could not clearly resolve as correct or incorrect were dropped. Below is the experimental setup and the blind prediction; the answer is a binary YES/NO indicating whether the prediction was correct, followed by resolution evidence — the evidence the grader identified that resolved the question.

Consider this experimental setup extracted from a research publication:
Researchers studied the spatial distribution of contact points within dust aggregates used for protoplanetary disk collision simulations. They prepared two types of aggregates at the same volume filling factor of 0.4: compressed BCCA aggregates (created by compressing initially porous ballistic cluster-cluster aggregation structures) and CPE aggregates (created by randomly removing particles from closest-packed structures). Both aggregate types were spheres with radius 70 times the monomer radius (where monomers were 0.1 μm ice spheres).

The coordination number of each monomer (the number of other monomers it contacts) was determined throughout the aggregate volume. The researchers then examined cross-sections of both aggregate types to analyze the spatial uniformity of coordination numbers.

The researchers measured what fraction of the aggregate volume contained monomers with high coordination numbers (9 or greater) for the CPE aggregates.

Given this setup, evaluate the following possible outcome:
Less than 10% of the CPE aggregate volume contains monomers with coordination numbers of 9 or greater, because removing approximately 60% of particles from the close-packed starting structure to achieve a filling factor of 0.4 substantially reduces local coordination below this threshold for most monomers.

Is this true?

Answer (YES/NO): NO